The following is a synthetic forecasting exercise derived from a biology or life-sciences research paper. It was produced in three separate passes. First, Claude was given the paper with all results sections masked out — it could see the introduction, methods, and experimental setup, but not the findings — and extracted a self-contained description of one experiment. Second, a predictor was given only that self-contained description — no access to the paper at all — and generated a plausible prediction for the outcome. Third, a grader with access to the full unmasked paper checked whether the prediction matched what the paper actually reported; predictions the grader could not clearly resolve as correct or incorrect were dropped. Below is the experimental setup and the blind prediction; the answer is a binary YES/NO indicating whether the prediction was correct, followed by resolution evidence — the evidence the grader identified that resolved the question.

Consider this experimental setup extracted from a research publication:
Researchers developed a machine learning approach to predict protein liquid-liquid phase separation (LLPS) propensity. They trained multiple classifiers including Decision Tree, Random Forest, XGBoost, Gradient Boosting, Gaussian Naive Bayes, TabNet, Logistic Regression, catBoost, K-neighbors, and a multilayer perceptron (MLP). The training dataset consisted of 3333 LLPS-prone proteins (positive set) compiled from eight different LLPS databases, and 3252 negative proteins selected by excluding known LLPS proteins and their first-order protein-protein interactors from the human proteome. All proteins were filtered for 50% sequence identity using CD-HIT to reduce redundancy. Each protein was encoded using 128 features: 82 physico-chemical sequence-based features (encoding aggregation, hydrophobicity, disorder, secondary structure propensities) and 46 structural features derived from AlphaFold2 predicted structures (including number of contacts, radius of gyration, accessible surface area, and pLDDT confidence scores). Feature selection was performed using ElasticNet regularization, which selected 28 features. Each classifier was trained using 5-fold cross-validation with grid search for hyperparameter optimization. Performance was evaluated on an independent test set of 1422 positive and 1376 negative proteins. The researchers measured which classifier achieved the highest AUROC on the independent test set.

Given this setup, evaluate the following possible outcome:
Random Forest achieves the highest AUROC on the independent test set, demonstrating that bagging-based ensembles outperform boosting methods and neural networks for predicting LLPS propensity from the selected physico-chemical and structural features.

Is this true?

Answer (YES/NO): NO